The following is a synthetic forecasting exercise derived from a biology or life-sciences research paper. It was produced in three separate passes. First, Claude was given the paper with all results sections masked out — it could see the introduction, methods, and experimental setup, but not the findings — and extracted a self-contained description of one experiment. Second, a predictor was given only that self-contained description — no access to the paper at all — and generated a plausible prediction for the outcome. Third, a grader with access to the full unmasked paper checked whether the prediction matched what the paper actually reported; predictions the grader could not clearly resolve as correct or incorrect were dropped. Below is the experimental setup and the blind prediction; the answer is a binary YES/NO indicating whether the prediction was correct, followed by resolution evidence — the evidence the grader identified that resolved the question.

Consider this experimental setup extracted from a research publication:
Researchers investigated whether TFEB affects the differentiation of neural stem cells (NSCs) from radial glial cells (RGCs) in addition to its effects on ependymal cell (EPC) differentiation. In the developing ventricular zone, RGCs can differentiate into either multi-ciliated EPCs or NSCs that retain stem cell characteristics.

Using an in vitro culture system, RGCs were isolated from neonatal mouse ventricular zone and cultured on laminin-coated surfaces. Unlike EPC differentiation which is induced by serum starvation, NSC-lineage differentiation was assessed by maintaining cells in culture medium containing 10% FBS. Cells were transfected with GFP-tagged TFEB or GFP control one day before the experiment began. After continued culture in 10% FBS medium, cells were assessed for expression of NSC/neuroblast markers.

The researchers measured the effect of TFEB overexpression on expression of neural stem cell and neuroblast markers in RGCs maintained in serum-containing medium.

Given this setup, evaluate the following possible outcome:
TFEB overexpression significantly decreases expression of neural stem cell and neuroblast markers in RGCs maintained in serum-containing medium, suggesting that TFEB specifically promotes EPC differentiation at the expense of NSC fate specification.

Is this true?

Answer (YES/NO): NO